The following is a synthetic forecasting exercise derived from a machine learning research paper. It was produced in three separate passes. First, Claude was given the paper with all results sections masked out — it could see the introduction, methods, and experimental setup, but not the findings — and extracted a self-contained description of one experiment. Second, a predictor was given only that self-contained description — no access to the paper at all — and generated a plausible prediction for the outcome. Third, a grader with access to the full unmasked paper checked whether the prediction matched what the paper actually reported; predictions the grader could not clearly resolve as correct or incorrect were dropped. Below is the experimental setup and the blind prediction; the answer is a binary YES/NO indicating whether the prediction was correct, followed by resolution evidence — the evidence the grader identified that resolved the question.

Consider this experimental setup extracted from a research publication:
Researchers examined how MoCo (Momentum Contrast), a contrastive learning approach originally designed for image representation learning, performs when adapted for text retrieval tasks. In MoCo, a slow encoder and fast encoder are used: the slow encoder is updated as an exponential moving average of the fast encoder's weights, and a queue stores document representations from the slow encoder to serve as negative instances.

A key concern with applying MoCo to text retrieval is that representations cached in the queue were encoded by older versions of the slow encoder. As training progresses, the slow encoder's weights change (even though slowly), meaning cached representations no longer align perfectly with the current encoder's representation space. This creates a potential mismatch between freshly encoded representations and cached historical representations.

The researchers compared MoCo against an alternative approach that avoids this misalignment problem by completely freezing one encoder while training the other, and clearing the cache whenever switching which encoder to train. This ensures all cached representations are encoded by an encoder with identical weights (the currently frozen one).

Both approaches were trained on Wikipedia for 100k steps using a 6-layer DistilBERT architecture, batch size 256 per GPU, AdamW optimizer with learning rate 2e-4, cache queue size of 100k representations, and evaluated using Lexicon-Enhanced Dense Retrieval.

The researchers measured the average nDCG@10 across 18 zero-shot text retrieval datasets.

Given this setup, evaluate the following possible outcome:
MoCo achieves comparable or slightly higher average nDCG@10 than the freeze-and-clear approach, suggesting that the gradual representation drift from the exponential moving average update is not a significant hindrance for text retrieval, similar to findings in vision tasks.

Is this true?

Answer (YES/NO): NO